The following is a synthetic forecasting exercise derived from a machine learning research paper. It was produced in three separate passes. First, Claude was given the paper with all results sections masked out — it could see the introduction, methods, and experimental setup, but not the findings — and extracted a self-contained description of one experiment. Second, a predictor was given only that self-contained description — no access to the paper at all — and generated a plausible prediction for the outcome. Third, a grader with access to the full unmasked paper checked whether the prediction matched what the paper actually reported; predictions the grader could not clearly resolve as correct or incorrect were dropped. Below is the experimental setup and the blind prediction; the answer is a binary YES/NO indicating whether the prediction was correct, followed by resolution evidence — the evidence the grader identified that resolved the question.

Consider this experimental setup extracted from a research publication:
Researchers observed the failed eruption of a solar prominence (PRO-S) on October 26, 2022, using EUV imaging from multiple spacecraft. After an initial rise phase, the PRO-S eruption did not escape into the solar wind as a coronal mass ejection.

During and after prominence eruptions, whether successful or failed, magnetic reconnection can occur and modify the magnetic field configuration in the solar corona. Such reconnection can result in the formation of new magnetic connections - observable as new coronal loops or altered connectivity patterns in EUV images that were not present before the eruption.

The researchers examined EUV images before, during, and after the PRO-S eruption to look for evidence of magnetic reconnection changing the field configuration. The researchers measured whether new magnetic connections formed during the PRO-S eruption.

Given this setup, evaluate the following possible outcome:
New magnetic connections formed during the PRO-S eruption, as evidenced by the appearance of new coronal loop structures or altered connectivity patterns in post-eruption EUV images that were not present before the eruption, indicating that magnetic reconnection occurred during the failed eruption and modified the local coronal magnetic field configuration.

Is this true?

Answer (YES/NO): YES